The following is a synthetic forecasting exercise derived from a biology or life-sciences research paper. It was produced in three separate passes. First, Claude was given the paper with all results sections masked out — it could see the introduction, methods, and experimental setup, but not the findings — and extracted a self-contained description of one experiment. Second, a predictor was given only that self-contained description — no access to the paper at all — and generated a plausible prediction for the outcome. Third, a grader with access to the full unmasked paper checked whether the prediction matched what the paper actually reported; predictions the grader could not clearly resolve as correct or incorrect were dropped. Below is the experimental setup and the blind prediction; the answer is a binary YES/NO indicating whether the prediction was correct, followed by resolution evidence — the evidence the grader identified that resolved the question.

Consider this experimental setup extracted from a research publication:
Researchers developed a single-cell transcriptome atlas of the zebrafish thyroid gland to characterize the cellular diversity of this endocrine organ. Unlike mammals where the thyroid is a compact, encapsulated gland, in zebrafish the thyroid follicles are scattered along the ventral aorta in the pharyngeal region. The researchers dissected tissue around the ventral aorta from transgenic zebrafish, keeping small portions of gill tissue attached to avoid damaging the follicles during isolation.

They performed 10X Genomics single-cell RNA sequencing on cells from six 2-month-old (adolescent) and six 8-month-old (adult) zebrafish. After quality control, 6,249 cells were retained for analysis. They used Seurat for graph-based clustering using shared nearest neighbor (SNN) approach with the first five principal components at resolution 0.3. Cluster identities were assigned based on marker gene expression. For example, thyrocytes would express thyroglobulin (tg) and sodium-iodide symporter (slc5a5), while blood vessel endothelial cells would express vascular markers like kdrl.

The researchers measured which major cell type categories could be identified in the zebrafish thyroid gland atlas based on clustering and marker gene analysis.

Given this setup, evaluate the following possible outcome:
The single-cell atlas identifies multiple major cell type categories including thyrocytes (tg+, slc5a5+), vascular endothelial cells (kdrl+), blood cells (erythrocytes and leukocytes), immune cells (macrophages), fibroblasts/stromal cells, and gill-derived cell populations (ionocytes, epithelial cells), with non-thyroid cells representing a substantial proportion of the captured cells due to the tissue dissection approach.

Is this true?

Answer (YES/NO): NO